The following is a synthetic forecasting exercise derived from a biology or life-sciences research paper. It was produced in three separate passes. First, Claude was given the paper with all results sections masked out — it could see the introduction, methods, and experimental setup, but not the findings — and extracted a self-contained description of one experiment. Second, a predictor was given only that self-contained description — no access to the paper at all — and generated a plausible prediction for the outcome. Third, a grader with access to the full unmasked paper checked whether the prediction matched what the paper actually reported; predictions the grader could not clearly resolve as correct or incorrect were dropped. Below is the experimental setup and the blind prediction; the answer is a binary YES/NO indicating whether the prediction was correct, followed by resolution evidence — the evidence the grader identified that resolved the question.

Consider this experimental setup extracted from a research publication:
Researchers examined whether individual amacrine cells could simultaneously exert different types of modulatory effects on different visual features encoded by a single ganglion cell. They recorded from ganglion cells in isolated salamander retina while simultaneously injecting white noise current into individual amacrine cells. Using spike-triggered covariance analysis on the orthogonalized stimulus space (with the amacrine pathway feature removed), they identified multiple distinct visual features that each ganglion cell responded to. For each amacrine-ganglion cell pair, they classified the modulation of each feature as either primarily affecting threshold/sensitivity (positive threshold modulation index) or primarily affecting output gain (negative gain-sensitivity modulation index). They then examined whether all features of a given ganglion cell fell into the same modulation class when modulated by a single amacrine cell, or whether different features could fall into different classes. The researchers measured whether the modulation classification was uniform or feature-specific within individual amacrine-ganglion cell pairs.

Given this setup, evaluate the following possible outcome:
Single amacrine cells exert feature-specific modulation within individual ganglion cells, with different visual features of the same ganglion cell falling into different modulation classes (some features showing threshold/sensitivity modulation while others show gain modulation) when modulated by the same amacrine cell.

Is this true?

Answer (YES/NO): YES